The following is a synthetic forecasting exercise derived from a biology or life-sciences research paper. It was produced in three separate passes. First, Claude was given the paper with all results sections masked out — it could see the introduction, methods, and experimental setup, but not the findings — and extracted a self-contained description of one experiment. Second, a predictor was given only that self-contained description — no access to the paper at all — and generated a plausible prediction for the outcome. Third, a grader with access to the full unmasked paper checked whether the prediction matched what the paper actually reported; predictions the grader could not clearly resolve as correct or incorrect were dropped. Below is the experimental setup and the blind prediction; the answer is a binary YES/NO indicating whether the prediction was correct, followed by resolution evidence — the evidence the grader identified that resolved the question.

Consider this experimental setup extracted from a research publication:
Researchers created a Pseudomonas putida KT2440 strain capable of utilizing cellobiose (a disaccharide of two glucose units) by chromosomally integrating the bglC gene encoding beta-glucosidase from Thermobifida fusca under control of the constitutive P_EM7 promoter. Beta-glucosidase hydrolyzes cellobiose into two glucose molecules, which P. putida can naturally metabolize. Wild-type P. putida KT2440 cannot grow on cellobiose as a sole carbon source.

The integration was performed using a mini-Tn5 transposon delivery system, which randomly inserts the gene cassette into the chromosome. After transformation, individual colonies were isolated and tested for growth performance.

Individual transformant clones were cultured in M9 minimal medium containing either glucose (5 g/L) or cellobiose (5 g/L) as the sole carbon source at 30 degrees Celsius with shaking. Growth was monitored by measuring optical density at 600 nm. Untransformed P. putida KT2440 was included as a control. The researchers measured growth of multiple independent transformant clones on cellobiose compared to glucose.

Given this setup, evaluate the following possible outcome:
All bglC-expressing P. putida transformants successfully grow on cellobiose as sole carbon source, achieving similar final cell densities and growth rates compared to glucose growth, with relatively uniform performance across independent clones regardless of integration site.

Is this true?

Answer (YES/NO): NO